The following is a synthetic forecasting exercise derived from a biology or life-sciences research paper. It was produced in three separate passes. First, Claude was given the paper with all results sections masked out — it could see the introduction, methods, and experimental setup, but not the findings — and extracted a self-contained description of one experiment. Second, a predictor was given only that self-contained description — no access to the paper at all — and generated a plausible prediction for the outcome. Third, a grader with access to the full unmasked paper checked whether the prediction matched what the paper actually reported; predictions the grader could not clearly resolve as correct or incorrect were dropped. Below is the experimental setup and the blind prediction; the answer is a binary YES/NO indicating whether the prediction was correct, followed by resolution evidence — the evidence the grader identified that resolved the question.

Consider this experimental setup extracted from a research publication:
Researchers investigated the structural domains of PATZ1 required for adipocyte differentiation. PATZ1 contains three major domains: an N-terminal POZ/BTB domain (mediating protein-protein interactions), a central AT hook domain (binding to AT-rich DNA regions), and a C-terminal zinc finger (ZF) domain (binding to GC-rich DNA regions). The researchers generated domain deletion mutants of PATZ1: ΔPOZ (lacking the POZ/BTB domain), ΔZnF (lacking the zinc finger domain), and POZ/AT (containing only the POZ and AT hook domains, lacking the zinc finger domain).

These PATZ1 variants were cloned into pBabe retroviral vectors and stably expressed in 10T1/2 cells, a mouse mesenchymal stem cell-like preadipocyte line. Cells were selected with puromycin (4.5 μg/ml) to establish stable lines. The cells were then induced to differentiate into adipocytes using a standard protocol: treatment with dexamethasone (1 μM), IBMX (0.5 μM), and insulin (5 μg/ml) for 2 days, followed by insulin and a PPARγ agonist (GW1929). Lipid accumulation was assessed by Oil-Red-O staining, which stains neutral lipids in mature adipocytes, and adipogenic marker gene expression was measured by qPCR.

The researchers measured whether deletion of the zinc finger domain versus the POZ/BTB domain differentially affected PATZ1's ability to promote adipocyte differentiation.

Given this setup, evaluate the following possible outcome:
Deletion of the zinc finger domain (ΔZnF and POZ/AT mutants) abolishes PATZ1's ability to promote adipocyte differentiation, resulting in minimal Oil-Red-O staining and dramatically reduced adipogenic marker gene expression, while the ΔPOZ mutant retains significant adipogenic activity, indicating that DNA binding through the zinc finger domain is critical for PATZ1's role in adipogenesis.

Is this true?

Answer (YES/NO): NO